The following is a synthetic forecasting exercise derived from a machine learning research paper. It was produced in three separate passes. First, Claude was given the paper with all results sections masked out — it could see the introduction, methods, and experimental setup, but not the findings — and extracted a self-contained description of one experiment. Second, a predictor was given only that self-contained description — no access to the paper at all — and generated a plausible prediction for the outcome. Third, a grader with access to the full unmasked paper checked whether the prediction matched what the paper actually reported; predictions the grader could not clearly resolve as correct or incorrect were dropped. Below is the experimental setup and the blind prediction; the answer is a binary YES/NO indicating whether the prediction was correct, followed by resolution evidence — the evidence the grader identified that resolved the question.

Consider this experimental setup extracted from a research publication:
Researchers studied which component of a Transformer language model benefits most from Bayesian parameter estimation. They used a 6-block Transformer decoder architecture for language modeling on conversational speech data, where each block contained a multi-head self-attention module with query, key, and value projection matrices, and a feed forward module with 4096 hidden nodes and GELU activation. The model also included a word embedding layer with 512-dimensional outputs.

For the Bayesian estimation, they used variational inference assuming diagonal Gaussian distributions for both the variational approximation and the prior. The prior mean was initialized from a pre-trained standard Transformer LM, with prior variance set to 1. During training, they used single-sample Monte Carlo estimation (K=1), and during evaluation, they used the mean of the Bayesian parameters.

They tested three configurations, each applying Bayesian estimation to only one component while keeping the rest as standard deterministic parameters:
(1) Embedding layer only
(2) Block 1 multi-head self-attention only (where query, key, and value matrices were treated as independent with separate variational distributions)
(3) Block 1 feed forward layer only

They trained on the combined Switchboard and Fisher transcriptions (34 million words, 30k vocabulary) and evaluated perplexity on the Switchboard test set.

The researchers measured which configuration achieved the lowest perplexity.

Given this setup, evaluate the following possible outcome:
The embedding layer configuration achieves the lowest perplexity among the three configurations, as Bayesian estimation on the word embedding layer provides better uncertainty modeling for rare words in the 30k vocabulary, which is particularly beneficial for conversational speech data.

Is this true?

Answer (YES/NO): NO